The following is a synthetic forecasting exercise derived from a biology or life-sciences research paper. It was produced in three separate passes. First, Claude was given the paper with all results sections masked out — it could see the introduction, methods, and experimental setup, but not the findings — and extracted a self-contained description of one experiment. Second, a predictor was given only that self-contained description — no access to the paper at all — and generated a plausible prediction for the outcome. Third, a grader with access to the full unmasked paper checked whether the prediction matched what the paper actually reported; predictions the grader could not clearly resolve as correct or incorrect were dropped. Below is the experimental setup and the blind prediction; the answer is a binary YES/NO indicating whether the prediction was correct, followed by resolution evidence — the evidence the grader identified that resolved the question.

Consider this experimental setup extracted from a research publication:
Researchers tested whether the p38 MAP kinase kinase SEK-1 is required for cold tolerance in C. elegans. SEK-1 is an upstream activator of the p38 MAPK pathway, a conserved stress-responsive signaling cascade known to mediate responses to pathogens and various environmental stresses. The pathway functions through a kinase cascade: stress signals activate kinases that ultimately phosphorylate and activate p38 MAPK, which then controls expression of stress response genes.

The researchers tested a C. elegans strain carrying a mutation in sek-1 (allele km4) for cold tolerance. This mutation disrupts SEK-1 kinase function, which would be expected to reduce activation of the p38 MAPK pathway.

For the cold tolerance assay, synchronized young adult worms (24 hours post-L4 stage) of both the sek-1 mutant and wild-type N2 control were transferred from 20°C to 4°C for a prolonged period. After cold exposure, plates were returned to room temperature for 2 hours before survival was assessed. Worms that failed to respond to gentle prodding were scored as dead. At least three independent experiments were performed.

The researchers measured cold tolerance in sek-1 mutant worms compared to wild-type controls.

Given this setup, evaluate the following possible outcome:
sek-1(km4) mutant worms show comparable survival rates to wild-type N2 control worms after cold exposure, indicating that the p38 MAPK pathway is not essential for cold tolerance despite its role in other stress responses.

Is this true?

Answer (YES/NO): YES